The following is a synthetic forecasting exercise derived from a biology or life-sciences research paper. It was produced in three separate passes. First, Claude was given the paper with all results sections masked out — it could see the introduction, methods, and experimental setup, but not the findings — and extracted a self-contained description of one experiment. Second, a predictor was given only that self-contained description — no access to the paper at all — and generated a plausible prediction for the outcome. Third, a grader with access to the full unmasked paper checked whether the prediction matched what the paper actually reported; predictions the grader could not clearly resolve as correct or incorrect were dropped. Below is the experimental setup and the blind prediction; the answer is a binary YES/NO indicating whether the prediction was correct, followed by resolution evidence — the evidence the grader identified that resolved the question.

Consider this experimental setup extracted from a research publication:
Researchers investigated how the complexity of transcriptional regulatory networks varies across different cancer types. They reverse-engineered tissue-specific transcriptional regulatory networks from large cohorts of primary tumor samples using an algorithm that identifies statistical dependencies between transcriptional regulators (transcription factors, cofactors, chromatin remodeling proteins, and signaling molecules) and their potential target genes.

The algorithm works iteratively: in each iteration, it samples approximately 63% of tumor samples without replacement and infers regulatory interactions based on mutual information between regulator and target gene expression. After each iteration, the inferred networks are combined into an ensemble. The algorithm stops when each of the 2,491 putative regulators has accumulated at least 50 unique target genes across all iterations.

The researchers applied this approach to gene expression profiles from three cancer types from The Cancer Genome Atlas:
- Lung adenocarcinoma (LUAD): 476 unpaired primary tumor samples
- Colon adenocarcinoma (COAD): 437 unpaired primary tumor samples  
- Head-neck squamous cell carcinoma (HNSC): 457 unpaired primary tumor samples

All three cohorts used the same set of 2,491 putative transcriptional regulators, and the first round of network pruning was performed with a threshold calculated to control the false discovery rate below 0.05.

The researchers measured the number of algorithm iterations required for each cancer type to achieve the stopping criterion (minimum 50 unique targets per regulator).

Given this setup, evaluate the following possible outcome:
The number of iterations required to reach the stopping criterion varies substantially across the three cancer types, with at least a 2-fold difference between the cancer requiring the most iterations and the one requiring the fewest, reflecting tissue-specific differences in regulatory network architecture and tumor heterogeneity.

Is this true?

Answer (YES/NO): NO